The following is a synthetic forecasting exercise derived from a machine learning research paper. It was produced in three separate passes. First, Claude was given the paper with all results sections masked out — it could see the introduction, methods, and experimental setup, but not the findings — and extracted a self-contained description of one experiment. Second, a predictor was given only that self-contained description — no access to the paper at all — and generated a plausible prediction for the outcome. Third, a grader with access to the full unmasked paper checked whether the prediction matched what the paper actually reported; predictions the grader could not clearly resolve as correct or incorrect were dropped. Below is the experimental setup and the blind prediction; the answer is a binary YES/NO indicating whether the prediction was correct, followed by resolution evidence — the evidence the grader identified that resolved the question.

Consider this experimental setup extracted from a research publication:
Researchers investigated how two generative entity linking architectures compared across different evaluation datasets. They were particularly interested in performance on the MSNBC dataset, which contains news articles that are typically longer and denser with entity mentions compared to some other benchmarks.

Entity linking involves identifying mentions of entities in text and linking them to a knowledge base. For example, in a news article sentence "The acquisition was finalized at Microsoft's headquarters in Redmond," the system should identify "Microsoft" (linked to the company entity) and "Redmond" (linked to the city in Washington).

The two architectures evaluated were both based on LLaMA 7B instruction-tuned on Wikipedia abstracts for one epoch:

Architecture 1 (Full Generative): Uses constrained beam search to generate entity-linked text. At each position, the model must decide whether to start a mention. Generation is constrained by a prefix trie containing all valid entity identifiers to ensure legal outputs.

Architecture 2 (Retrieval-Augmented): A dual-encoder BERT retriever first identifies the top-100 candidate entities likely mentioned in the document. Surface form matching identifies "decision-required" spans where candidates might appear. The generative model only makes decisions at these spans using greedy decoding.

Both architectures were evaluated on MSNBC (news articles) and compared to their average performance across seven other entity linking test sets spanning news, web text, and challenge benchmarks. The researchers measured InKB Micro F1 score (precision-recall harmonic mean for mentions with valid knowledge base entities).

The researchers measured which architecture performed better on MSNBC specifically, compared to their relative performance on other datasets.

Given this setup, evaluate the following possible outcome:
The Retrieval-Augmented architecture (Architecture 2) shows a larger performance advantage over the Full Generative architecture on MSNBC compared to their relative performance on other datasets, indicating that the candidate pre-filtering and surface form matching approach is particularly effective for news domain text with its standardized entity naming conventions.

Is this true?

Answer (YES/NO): YES